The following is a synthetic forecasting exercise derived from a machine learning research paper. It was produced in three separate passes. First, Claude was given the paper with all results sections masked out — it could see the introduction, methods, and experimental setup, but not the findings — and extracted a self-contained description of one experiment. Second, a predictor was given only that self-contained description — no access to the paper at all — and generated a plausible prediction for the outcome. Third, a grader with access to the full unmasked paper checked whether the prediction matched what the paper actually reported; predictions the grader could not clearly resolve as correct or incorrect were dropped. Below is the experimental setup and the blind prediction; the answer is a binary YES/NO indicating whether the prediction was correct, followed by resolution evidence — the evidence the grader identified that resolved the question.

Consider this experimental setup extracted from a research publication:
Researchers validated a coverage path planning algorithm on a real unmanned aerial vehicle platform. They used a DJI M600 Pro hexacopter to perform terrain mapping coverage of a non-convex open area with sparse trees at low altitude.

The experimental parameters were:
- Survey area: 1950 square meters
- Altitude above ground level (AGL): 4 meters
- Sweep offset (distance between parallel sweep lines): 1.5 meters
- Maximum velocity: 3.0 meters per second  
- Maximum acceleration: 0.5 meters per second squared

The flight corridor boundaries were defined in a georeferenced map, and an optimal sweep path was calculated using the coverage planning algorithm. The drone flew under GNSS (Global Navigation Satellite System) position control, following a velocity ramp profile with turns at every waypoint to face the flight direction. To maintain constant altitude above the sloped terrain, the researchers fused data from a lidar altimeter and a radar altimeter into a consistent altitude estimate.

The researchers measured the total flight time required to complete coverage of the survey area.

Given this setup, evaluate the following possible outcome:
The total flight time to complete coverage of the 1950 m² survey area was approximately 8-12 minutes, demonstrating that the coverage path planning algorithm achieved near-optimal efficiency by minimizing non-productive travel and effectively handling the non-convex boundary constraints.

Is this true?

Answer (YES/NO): NO